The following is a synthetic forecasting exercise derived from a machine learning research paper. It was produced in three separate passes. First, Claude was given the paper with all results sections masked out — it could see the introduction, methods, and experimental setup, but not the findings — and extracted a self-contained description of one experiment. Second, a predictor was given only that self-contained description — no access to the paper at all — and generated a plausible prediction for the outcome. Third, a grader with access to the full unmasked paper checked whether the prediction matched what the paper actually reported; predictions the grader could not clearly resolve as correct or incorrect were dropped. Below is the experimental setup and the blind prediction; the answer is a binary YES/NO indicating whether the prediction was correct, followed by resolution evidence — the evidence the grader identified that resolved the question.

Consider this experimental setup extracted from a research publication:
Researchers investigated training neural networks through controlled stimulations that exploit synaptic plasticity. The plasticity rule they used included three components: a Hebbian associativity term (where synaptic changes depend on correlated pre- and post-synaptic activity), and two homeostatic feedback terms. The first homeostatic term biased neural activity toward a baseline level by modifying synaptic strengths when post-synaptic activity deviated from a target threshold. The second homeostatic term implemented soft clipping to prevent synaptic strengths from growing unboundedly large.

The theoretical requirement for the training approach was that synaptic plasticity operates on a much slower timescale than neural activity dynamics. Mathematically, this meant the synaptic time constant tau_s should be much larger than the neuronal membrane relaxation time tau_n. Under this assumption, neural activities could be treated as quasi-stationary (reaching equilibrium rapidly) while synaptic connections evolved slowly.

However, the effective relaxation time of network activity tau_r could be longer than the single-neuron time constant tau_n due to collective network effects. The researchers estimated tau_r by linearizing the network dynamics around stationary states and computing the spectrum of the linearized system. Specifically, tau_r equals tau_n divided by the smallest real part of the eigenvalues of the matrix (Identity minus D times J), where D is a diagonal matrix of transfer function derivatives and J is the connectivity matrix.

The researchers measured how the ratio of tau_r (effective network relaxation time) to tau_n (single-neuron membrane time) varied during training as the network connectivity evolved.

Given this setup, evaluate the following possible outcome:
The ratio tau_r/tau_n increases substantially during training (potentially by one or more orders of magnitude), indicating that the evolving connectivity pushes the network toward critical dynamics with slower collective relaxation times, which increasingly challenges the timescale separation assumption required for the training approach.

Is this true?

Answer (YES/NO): NO